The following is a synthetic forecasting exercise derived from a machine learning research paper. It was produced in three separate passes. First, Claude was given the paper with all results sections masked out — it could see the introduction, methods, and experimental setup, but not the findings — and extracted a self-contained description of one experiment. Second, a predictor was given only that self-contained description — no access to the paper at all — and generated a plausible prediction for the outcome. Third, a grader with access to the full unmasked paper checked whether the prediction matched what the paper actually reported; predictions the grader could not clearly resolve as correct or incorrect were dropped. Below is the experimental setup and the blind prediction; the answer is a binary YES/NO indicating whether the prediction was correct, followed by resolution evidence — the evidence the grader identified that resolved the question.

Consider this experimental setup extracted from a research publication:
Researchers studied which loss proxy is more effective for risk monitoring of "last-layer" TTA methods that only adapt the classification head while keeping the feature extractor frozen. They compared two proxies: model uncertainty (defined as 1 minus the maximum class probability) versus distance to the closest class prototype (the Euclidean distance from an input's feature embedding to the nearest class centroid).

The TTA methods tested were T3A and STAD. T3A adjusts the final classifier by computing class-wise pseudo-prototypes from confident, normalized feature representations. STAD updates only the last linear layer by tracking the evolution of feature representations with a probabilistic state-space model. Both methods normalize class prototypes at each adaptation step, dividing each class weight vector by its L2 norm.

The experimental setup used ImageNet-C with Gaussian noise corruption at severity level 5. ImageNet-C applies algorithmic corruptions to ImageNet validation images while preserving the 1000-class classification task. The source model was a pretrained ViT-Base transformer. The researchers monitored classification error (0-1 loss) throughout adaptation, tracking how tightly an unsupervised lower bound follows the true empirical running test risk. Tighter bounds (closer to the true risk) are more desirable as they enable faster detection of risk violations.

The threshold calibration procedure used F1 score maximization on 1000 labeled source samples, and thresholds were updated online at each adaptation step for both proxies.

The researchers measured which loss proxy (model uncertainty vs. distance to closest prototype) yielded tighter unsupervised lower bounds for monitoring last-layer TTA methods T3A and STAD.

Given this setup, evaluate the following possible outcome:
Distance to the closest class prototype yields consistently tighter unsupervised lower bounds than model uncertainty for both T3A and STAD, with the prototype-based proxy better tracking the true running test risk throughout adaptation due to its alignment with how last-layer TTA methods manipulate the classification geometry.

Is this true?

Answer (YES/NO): YES